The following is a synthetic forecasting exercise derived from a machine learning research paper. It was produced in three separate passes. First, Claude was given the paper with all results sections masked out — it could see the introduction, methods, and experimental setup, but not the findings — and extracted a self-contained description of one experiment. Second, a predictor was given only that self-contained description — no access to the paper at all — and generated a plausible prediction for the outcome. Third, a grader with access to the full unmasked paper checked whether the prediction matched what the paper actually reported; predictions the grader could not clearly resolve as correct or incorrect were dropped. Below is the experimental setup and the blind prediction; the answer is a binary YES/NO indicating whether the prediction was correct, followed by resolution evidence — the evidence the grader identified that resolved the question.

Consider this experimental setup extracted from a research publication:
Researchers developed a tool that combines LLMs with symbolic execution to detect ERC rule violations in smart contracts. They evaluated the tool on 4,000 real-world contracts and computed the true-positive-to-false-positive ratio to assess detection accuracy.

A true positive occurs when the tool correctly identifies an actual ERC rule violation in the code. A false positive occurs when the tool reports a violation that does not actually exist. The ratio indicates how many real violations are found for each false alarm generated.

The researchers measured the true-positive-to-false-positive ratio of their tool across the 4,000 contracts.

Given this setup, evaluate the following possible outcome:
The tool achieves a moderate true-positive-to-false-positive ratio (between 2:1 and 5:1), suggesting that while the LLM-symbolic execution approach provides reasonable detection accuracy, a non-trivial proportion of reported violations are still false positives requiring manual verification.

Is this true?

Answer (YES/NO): YES